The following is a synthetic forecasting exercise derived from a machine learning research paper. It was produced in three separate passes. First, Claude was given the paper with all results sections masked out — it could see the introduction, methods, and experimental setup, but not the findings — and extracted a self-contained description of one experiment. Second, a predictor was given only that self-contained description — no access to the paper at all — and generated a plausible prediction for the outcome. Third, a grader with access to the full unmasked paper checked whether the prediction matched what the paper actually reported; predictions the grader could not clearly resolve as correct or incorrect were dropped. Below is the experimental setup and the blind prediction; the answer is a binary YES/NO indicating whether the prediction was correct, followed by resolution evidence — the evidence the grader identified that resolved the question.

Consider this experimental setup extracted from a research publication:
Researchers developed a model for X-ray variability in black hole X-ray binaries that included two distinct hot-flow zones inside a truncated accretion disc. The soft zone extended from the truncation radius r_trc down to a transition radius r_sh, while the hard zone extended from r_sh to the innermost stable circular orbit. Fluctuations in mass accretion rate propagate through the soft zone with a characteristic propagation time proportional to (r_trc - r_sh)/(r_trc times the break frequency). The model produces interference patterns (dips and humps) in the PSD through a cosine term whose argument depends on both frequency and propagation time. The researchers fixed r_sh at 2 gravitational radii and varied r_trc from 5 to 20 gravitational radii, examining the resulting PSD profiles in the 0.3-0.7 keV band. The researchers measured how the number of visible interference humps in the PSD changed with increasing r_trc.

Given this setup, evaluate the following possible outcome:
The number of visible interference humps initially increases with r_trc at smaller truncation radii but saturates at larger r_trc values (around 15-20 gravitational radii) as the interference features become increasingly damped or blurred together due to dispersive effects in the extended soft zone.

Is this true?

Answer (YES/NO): NO